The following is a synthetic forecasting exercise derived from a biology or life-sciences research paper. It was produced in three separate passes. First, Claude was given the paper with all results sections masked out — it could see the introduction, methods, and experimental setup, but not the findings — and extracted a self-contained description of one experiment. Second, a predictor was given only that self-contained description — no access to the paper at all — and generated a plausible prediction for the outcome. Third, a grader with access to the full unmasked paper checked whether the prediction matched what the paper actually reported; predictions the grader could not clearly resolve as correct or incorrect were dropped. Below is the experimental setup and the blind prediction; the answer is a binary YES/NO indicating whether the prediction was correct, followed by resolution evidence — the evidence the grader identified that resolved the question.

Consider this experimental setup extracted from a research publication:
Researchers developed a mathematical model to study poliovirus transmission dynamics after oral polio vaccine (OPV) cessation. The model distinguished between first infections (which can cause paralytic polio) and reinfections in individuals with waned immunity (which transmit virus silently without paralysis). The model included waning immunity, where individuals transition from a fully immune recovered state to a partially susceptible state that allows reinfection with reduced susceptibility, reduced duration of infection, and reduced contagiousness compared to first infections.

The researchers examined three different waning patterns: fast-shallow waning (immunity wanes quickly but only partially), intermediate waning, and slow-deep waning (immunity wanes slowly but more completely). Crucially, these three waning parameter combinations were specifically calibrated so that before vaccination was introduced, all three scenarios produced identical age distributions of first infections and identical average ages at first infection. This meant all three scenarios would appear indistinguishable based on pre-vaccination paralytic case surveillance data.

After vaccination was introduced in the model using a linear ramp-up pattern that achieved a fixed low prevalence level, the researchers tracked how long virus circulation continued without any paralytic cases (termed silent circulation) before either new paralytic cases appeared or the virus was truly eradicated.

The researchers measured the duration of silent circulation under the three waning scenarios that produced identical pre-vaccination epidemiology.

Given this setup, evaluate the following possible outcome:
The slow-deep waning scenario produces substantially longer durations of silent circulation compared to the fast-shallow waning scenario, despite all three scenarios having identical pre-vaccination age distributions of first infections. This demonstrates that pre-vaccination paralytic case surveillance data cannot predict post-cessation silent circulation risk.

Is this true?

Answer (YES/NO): YES